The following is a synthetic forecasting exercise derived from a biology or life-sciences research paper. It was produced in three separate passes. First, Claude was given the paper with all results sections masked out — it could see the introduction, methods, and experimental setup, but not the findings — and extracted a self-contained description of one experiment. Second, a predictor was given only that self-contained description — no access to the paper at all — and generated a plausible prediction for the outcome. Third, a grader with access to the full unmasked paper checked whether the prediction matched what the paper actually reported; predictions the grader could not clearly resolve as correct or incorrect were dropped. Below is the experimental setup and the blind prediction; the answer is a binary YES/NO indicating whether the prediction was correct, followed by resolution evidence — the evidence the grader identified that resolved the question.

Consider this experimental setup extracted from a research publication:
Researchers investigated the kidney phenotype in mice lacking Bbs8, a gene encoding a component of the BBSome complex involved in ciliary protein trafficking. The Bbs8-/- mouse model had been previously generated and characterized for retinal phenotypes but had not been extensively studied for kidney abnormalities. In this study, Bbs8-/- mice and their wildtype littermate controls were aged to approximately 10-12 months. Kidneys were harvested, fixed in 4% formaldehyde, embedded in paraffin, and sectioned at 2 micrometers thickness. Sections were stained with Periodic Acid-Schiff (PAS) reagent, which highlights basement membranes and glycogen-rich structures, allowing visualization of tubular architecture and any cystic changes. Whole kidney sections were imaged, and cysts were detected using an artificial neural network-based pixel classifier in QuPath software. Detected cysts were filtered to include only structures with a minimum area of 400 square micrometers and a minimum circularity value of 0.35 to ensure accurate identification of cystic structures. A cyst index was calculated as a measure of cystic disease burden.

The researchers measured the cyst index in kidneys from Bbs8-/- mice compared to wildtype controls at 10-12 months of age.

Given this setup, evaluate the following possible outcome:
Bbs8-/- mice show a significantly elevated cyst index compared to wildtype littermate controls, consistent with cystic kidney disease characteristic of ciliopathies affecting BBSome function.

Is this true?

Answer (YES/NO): YES